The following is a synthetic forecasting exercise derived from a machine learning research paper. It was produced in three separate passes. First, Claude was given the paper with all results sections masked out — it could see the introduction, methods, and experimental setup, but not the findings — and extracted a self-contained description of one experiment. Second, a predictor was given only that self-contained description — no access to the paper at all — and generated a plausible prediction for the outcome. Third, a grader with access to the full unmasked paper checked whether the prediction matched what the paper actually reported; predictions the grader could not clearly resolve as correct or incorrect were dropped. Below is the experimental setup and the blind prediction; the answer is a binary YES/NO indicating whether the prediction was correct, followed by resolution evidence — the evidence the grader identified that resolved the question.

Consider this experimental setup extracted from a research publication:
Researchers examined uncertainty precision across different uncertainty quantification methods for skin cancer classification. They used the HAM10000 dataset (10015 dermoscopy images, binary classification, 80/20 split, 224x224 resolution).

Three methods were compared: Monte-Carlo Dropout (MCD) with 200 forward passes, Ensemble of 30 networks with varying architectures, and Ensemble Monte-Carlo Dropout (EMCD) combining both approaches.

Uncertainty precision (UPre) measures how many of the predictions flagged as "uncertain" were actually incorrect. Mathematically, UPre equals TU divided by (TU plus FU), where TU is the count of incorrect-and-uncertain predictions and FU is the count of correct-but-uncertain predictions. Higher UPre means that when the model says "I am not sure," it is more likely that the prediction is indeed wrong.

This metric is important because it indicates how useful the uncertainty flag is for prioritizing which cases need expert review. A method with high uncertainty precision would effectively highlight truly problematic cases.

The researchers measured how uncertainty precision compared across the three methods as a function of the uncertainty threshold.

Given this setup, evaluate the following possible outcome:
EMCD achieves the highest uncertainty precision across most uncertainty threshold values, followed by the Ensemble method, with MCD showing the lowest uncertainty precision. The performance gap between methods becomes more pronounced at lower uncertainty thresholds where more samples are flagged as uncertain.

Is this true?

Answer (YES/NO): NO